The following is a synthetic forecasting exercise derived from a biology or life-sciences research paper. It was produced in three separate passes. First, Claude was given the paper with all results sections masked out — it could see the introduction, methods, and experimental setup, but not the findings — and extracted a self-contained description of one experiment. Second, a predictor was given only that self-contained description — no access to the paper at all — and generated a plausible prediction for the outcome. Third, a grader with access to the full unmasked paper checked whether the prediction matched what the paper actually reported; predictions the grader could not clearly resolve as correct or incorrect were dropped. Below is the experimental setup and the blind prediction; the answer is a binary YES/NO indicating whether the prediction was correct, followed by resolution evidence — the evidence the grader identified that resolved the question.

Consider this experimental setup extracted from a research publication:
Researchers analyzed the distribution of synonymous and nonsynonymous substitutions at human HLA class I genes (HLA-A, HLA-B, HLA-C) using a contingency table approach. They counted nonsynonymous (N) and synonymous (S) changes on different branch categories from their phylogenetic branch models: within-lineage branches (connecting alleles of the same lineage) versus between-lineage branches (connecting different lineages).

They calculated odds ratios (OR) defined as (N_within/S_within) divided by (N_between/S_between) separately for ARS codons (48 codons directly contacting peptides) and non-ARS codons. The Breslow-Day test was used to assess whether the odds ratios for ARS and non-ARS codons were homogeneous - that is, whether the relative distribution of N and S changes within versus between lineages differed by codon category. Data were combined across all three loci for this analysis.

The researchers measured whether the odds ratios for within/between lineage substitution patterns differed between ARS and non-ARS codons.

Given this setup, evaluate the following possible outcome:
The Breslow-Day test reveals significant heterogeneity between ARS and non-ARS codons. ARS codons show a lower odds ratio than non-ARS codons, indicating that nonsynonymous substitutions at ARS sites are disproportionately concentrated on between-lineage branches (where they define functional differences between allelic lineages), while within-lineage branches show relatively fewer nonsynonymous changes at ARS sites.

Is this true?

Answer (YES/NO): YES